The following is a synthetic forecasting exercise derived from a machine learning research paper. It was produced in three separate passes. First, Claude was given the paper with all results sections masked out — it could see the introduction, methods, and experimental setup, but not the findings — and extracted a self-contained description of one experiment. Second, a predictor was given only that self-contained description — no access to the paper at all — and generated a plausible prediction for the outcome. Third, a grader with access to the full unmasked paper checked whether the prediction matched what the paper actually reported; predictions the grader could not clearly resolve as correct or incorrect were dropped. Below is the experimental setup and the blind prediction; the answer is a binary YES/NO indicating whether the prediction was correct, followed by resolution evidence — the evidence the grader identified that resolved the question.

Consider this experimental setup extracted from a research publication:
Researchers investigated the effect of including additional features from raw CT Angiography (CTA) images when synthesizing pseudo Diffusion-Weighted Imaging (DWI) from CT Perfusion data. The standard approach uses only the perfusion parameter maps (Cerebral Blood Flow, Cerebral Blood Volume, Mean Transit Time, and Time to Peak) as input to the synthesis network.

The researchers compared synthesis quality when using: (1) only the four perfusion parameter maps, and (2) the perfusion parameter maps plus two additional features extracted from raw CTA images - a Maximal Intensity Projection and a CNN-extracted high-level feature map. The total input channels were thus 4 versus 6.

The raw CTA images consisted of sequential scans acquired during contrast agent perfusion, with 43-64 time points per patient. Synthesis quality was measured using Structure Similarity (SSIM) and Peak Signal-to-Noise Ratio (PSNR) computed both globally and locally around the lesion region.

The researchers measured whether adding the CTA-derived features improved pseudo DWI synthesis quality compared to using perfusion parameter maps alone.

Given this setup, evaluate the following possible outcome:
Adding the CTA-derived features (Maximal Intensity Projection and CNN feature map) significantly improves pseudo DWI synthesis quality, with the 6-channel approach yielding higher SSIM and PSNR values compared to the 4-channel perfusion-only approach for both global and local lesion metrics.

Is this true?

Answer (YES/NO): YES